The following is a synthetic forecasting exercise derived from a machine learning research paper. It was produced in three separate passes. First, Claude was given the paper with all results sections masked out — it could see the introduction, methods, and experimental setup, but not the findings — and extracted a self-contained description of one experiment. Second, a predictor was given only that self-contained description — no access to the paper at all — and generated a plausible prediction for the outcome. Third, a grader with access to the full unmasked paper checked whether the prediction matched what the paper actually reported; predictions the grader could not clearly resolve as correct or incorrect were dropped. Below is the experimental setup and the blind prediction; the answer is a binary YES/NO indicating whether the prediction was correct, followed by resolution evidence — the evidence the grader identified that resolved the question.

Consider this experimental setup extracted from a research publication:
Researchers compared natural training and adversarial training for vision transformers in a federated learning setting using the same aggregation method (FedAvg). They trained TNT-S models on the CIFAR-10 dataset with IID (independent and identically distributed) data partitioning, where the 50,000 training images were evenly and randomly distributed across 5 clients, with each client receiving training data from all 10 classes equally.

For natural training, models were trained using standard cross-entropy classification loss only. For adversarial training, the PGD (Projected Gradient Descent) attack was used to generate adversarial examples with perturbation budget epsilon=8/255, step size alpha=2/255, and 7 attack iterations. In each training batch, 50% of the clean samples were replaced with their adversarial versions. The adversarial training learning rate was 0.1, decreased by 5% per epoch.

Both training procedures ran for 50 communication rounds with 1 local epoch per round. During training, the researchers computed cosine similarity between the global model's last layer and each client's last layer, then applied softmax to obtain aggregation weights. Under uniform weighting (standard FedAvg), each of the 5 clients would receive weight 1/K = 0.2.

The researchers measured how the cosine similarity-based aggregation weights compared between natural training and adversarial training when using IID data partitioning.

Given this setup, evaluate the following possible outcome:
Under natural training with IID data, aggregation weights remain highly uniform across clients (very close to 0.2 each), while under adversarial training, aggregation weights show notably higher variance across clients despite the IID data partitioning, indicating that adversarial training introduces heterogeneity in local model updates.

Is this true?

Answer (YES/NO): NO